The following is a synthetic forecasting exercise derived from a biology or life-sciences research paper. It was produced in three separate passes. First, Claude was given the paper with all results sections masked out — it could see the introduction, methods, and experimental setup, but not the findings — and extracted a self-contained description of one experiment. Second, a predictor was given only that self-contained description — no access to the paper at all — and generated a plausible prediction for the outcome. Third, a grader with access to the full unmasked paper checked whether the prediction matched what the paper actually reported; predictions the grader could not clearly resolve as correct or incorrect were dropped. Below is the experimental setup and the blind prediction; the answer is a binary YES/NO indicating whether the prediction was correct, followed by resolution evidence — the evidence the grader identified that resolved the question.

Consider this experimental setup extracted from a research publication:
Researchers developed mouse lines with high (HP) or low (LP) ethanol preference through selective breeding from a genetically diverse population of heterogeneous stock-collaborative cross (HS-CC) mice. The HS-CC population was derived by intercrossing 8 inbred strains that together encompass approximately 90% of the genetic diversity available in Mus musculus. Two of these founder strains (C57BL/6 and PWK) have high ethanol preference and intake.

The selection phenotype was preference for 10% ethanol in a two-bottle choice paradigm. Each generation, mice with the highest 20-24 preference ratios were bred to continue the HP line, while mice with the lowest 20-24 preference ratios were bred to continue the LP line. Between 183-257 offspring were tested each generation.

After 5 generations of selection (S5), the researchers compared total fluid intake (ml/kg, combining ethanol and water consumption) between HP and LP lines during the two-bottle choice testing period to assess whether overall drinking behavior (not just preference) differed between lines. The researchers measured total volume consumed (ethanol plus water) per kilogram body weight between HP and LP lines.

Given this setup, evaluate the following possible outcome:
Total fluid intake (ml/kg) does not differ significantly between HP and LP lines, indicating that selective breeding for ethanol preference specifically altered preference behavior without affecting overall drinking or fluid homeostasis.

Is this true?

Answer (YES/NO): YES